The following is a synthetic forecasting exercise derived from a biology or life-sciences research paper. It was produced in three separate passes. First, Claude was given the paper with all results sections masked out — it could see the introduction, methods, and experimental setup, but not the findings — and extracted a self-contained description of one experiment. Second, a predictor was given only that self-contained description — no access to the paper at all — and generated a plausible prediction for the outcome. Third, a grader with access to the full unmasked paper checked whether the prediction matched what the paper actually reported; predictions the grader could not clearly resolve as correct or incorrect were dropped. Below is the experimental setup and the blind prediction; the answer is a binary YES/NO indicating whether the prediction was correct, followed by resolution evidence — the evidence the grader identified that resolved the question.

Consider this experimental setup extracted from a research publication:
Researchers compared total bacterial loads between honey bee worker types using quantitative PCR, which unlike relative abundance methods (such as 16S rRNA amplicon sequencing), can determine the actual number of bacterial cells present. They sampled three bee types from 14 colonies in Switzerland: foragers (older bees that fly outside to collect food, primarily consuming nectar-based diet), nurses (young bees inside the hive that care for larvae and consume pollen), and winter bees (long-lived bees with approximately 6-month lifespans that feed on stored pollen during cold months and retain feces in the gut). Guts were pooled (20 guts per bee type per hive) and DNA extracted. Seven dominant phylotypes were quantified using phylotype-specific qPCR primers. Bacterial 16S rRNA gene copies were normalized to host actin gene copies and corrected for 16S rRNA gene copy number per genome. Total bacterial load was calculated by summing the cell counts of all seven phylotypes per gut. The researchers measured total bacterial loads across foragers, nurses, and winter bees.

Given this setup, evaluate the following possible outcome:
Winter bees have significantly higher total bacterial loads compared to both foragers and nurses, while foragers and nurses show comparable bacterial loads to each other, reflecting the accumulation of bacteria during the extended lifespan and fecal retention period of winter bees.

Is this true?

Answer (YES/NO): NO